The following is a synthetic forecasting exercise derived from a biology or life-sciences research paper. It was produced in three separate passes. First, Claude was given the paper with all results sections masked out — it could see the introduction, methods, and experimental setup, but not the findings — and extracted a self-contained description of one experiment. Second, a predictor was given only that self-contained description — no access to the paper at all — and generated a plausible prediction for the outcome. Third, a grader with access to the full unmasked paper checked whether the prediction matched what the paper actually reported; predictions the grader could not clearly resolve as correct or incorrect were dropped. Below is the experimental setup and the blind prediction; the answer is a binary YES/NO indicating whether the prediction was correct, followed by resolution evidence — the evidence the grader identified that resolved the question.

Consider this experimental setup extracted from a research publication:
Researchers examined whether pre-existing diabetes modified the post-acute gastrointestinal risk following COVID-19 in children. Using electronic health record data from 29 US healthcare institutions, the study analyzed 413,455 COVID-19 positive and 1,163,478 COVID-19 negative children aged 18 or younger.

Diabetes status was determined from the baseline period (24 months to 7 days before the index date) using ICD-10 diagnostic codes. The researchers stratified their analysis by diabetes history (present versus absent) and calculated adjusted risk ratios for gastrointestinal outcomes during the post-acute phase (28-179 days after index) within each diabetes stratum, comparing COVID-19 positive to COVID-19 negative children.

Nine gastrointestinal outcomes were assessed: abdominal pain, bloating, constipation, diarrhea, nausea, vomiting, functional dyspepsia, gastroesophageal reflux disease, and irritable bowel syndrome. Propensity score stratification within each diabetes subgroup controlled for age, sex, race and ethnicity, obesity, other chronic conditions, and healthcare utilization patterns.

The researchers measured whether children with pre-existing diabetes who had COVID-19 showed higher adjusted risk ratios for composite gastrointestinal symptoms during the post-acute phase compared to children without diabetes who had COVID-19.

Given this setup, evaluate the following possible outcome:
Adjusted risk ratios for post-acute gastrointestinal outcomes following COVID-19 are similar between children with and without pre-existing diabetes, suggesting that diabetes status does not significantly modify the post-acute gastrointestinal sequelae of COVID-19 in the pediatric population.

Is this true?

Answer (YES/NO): YES